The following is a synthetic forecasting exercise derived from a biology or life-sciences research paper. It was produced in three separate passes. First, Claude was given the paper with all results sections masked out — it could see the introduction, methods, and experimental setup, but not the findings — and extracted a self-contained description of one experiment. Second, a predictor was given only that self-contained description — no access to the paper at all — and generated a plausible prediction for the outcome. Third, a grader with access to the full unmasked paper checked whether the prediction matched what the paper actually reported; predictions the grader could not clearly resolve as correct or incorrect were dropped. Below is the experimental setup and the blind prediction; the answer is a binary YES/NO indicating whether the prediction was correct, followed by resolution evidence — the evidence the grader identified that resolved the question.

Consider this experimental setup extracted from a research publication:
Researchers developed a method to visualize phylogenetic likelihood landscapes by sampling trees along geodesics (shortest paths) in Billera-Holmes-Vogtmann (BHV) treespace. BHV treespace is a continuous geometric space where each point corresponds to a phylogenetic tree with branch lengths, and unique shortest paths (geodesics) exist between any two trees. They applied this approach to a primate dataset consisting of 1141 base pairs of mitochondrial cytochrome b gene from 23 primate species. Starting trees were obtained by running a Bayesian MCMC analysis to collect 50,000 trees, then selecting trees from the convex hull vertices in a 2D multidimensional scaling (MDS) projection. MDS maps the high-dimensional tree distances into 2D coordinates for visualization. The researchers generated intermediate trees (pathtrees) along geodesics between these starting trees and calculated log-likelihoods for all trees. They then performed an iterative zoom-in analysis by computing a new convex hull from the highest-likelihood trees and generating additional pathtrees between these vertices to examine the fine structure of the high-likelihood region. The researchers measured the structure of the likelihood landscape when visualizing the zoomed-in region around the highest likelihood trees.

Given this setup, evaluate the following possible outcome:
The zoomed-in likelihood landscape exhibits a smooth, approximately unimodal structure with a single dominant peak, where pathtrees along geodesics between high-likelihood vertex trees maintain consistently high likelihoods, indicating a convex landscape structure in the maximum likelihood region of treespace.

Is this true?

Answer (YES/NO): NO